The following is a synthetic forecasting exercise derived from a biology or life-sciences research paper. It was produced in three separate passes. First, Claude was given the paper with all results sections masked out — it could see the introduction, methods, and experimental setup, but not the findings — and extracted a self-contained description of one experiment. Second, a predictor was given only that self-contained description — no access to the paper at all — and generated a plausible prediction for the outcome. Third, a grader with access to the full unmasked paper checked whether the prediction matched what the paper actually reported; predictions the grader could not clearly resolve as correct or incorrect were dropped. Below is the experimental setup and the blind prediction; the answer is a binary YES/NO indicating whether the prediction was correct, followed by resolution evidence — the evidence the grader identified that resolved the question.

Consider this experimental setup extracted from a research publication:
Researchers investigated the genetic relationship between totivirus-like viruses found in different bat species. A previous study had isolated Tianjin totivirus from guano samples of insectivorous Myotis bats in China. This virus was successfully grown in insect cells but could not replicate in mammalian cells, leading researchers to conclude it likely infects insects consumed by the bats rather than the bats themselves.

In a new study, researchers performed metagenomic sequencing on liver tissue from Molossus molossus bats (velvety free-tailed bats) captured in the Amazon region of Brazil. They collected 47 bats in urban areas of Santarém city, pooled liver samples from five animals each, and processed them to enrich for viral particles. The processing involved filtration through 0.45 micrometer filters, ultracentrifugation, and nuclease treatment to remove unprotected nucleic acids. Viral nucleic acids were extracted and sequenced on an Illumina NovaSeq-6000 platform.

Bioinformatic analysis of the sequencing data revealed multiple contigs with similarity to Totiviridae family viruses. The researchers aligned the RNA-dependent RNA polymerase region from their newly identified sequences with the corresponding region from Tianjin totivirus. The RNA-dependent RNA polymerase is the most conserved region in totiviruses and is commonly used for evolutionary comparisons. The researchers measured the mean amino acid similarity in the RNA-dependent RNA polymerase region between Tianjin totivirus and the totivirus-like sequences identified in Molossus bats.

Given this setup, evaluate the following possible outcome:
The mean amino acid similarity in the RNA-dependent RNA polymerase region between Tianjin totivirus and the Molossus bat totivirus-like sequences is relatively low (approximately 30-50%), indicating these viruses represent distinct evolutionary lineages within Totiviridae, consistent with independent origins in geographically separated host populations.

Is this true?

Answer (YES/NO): NO